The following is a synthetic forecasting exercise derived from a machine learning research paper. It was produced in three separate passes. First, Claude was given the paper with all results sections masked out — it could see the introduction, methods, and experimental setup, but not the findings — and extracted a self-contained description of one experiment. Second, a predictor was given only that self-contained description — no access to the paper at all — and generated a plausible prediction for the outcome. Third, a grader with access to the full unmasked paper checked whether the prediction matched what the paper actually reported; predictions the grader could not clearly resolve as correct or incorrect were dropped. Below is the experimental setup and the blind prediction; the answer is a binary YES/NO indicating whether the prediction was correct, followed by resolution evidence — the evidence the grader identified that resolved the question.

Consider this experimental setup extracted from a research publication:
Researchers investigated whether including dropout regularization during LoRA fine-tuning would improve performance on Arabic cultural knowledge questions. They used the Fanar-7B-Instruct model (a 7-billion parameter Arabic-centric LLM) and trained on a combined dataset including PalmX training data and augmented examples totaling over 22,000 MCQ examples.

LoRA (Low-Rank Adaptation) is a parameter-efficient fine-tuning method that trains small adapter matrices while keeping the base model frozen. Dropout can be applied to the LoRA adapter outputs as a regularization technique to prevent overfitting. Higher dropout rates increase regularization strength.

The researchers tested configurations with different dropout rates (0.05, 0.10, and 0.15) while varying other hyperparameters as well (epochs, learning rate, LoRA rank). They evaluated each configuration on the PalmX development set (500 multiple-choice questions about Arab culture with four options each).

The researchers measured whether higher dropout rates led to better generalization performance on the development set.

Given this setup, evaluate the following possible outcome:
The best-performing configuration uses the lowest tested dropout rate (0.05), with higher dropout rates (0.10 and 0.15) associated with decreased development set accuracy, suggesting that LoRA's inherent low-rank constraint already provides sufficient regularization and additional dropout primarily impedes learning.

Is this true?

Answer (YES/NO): NO